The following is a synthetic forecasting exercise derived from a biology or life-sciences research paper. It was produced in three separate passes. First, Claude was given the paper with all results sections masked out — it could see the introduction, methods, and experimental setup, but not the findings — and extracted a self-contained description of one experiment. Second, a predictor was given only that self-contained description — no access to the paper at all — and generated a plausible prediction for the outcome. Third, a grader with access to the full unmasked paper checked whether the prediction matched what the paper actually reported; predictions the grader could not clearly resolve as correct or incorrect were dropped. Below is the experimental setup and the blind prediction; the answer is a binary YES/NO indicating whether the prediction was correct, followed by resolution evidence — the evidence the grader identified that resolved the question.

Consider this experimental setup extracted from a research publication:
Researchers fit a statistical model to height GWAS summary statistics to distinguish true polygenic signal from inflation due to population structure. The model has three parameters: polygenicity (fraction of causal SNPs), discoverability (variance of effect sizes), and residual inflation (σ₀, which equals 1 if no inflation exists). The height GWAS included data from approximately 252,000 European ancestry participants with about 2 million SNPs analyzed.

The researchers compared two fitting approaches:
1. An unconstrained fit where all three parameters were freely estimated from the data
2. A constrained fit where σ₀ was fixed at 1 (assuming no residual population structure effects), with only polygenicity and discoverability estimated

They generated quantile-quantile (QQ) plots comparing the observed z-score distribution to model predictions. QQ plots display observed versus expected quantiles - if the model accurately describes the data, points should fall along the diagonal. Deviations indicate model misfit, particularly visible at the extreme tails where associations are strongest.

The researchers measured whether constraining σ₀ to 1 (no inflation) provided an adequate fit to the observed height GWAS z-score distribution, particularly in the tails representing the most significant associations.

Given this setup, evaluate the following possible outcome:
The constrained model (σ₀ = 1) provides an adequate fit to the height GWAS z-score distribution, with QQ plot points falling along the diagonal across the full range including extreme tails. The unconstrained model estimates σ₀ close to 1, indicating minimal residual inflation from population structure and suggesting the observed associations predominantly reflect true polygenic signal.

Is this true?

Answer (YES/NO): NO